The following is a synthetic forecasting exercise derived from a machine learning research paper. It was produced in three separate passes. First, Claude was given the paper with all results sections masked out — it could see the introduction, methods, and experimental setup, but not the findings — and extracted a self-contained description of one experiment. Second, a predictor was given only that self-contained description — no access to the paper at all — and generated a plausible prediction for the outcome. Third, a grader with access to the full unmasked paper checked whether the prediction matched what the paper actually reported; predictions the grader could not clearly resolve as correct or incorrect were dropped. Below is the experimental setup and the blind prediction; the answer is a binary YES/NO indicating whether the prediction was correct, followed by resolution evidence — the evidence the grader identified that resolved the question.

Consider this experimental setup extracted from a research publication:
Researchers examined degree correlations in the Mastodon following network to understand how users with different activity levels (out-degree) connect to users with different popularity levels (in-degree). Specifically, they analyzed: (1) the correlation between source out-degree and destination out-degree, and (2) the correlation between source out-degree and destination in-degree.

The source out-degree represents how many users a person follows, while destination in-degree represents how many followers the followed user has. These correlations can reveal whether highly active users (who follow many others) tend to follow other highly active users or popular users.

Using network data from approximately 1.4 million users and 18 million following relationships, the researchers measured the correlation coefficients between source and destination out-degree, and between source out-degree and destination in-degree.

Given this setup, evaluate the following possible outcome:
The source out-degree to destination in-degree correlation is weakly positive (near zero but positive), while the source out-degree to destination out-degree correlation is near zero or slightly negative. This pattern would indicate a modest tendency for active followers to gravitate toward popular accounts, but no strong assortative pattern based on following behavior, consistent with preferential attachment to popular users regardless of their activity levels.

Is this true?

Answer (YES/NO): NO